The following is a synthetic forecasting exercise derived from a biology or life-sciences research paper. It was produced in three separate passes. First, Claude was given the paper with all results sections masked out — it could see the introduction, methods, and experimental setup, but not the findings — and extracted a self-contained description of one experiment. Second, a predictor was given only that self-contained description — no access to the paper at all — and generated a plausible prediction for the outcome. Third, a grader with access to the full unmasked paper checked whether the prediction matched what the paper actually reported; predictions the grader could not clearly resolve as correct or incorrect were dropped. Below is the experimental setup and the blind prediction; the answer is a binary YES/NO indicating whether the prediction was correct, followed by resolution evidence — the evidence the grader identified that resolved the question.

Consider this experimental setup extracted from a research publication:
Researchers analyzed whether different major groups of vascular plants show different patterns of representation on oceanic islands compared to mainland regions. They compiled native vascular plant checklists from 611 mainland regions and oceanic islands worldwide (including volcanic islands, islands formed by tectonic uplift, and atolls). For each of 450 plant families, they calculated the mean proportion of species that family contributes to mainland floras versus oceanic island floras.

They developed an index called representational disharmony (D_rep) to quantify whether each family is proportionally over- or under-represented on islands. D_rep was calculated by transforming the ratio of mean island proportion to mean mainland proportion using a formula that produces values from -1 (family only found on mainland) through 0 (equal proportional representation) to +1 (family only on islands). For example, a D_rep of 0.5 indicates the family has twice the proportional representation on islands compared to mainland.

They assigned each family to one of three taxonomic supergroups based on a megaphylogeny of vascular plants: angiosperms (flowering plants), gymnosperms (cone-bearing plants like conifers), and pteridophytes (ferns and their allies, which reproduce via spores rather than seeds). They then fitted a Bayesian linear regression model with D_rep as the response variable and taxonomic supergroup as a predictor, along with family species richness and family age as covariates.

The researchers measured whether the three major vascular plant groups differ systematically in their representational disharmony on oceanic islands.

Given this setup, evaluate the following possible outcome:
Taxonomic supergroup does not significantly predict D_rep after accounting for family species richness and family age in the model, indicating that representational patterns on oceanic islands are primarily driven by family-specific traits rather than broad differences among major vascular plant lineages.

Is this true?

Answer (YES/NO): NO